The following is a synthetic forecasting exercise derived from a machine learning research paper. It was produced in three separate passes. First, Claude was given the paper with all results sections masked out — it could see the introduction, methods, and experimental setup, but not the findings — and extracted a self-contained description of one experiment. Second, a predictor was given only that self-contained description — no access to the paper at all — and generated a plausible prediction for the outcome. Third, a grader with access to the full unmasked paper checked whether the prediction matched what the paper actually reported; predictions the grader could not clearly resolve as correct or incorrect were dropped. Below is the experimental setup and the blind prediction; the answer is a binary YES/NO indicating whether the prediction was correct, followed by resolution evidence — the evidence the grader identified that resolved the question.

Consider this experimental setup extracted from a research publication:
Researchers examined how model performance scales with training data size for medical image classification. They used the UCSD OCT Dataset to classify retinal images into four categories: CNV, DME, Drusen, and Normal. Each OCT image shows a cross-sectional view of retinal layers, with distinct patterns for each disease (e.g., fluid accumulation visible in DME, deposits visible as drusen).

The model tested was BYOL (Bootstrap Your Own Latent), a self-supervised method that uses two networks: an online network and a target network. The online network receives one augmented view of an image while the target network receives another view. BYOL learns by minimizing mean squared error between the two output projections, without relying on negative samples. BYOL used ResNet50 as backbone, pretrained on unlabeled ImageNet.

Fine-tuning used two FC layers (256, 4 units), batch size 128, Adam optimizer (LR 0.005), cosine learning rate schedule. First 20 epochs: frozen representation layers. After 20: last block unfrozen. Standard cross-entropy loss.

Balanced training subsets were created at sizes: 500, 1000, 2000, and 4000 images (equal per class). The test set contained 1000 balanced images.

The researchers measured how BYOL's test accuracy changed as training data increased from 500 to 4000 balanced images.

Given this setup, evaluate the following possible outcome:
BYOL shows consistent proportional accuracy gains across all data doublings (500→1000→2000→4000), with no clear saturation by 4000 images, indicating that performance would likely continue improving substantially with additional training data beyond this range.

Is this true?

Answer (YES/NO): NO